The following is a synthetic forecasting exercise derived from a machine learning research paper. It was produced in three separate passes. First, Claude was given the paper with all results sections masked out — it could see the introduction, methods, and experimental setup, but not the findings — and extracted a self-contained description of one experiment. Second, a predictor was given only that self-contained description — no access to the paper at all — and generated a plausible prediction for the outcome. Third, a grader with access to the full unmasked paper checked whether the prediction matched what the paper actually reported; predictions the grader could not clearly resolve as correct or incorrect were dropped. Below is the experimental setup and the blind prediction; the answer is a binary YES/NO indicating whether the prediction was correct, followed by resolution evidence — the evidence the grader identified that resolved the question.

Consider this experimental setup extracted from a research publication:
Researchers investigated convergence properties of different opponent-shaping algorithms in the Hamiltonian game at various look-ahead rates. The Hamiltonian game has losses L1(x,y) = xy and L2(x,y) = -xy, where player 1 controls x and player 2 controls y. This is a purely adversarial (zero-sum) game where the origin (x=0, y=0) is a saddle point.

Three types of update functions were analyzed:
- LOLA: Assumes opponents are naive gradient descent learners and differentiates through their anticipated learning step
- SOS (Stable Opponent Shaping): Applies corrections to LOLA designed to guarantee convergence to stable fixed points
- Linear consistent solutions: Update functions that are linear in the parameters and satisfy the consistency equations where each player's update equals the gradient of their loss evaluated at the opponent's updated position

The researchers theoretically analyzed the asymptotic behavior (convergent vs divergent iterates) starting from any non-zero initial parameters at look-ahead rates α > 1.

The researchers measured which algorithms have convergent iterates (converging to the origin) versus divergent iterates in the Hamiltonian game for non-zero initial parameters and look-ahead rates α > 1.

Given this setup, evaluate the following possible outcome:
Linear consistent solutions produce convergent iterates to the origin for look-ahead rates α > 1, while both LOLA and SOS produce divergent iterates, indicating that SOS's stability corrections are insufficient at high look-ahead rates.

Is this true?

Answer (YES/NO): YES